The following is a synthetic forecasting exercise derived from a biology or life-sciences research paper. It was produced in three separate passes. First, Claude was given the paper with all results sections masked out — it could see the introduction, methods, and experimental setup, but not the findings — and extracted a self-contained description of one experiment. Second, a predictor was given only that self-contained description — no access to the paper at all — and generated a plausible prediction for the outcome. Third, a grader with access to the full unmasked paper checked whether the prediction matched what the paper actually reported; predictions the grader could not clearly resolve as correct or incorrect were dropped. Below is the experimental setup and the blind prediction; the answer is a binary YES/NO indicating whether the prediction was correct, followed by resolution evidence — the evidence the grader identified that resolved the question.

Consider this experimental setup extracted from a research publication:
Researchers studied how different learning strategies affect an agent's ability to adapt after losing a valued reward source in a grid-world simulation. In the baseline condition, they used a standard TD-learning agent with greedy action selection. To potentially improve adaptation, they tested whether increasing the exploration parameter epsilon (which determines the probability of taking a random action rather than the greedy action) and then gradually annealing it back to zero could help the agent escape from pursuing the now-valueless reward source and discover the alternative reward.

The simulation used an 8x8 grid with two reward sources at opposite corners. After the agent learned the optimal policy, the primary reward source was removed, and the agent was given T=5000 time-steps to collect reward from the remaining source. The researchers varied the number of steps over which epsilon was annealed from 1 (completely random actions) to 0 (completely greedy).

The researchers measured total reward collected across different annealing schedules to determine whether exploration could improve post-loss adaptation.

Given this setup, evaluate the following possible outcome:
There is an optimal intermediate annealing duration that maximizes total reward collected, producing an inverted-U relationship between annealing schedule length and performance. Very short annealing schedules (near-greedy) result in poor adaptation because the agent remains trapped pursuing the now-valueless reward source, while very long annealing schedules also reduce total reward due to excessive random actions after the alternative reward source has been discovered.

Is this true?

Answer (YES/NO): NO